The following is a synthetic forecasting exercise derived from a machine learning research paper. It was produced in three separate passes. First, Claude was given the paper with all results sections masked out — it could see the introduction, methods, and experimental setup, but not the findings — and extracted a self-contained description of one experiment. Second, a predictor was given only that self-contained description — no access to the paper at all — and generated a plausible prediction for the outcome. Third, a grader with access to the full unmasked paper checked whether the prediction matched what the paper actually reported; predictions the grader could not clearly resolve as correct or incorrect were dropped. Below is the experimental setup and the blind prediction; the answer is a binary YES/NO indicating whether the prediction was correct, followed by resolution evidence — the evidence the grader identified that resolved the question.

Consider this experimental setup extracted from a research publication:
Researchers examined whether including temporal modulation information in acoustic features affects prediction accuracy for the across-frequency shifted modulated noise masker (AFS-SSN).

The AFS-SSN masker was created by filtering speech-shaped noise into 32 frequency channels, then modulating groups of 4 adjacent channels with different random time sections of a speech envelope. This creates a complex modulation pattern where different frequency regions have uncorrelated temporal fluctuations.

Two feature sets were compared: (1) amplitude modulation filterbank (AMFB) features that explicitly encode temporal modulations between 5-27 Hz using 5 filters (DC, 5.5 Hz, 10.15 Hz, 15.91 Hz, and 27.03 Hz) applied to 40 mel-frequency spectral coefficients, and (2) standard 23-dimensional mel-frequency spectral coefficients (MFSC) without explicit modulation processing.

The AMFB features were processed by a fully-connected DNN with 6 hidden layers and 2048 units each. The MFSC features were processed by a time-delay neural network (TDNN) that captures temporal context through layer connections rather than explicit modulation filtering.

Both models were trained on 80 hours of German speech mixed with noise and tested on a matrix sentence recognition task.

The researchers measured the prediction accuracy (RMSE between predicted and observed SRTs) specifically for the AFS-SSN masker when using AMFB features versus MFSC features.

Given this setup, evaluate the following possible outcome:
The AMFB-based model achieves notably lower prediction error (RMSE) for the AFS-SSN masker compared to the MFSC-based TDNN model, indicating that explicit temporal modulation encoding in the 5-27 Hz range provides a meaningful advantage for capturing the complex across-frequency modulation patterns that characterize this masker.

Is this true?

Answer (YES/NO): YES